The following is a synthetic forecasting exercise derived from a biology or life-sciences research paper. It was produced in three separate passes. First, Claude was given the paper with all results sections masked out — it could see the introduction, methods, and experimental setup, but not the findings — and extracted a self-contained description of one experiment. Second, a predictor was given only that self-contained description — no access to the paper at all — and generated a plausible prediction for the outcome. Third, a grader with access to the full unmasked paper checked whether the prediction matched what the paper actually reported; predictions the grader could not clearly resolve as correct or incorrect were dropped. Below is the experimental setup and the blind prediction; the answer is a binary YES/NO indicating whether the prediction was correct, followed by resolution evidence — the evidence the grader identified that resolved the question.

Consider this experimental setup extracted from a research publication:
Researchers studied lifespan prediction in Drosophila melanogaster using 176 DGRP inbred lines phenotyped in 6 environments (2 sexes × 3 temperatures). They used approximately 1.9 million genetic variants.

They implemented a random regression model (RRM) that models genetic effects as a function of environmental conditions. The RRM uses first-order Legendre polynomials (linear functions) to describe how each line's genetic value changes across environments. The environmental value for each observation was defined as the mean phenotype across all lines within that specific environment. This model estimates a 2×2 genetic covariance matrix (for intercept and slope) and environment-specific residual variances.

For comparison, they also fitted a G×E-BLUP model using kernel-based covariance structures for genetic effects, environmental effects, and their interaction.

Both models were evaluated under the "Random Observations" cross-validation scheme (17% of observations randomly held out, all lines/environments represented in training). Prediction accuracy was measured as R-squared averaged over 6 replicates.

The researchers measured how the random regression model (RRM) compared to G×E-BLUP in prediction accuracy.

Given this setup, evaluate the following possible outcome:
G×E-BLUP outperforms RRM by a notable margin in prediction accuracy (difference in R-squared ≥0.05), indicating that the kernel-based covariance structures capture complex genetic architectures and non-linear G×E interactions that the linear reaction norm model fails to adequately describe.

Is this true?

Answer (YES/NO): YES